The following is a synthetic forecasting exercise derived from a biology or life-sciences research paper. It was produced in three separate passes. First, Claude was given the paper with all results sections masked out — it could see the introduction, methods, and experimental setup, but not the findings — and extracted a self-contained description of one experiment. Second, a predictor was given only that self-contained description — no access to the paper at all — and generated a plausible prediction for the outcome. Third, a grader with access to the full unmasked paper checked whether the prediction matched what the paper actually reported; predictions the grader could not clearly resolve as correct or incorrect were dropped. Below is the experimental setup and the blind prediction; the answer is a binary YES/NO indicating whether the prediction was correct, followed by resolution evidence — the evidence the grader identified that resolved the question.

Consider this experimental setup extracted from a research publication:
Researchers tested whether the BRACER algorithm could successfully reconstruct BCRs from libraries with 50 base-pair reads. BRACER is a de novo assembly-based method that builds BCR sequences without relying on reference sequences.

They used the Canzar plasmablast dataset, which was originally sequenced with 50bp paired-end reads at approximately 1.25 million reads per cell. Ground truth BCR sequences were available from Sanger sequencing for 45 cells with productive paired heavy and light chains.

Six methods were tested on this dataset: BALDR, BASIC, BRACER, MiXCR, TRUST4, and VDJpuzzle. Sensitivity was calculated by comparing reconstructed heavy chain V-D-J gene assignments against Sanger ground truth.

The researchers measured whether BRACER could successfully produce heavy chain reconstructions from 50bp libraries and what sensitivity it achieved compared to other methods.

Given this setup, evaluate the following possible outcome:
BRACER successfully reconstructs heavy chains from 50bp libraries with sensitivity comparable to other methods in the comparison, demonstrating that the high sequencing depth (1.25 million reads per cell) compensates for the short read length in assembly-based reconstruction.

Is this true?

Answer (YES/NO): NO